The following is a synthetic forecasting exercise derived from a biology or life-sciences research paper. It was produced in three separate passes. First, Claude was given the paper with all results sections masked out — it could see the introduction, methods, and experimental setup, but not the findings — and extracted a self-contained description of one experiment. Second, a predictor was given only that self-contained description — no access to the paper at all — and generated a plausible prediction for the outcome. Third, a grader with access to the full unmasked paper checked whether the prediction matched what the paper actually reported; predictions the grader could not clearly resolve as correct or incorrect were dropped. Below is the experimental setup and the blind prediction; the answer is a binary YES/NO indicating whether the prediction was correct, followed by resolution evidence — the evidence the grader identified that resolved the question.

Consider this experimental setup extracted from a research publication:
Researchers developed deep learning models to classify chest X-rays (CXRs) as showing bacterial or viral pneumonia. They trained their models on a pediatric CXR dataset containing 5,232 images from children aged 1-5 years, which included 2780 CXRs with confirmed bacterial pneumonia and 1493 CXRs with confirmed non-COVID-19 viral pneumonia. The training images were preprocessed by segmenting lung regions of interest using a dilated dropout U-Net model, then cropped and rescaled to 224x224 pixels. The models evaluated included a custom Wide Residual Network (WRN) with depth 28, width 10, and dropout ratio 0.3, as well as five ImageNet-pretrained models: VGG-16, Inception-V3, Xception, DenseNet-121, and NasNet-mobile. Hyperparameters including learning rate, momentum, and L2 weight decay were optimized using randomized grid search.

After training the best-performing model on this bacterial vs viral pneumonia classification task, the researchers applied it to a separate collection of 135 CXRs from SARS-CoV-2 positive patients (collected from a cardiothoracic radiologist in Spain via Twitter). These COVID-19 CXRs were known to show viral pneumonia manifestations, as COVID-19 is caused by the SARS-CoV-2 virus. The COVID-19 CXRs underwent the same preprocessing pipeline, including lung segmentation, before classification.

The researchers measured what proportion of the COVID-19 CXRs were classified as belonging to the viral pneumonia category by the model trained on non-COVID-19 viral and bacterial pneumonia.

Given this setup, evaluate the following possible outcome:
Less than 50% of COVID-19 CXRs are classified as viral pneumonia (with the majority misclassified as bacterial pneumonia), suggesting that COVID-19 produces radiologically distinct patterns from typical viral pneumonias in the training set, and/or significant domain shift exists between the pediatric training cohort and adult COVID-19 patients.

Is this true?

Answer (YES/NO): YES